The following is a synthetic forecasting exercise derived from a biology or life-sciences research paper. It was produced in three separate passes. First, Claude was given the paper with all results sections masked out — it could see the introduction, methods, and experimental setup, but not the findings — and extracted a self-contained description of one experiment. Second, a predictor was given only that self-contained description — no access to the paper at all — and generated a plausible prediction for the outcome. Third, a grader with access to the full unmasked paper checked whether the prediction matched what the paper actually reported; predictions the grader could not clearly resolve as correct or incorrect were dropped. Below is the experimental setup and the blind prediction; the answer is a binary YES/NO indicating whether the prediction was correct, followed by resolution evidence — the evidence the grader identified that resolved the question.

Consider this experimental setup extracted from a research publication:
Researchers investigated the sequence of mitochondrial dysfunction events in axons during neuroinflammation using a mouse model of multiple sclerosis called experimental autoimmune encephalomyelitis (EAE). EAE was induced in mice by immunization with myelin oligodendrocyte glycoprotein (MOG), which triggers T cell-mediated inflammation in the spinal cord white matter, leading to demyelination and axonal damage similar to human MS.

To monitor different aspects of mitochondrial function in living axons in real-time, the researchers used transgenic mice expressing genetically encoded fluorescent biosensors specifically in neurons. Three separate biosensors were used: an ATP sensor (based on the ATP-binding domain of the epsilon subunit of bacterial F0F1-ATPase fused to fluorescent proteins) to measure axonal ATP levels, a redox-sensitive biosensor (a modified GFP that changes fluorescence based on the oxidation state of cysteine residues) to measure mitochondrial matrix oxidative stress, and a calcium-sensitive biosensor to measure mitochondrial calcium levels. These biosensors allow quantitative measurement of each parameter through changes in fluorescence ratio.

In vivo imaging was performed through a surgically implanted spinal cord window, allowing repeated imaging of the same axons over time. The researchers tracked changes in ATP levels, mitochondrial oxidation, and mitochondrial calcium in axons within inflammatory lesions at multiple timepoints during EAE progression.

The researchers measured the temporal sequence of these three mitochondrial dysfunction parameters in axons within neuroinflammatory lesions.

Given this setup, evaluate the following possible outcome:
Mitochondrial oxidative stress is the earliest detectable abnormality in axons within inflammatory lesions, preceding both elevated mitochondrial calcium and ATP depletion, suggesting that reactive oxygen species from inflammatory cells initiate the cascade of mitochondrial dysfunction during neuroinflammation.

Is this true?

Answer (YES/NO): NO